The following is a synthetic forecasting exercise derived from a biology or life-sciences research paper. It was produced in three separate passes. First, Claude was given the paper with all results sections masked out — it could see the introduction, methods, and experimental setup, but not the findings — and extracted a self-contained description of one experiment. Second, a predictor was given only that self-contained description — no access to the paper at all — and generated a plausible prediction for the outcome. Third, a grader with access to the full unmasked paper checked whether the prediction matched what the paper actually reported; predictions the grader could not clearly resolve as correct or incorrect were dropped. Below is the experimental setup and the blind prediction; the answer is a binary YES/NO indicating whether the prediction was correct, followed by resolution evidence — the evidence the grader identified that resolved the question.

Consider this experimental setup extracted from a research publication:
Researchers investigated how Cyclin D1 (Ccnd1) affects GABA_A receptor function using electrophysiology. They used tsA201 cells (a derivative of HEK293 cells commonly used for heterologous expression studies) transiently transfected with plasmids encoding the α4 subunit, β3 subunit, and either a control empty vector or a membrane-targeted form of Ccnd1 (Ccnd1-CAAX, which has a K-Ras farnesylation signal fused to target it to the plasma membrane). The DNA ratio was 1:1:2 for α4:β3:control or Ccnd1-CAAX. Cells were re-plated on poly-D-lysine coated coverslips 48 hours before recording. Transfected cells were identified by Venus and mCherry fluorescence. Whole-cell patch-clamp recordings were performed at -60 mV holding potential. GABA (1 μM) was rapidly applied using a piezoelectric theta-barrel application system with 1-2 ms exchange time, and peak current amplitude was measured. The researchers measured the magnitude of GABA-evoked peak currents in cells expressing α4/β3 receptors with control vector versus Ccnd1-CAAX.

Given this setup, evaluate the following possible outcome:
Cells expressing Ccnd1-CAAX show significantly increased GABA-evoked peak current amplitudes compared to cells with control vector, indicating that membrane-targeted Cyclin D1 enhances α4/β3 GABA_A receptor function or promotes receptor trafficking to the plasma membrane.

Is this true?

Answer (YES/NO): YES